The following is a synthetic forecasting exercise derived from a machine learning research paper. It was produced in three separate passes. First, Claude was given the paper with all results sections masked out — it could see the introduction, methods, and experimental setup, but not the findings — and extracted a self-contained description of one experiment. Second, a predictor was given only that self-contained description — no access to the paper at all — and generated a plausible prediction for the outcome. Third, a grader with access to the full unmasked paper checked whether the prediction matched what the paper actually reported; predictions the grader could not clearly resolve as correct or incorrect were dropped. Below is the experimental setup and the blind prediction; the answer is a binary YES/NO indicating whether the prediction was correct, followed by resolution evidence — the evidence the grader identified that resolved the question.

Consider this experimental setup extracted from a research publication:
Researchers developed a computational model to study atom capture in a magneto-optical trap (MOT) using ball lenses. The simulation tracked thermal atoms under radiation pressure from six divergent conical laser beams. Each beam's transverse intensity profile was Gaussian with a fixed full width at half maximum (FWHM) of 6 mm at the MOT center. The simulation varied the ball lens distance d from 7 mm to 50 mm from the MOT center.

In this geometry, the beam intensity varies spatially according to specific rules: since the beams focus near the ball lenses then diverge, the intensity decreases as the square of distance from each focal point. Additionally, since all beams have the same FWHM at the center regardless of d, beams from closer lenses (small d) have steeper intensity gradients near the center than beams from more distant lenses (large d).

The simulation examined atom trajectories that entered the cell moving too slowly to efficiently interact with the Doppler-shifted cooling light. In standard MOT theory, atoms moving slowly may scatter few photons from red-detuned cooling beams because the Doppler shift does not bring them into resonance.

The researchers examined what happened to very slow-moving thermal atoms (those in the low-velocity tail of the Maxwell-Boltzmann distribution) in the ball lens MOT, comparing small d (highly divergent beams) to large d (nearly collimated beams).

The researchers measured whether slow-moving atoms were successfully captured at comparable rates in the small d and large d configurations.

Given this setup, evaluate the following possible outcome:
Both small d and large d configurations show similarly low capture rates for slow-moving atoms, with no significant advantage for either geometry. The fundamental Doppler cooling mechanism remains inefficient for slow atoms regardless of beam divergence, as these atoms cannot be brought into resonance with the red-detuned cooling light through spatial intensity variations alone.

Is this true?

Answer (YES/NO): NO